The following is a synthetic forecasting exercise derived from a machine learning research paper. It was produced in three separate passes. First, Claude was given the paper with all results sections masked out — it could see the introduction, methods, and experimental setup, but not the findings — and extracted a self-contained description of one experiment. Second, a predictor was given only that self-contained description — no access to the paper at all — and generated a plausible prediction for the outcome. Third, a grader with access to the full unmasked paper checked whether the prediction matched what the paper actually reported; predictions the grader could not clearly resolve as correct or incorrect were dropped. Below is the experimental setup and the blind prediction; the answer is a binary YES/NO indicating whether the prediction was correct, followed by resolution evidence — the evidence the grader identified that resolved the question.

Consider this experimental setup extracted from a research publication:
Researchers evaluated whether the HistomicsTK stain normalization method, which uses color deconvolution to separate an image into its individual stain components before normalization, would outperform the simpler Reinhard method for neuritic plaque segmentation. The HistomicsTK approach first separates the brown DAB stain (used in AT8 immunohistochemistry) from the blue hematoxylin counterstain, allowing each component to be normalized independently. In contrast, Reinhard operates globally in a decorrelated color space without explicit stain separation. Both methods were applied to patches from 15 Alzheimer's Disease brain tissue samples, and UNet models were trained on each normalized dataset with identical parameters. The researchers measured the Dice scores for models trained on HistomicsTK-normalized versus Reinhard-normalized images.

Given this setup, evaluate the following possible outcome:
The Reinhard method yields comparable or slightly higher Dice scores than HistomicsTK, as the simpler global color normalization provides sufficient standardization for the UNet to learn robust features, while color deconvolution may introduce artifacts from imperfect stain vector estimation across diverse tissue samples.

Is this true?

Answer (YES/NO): YES